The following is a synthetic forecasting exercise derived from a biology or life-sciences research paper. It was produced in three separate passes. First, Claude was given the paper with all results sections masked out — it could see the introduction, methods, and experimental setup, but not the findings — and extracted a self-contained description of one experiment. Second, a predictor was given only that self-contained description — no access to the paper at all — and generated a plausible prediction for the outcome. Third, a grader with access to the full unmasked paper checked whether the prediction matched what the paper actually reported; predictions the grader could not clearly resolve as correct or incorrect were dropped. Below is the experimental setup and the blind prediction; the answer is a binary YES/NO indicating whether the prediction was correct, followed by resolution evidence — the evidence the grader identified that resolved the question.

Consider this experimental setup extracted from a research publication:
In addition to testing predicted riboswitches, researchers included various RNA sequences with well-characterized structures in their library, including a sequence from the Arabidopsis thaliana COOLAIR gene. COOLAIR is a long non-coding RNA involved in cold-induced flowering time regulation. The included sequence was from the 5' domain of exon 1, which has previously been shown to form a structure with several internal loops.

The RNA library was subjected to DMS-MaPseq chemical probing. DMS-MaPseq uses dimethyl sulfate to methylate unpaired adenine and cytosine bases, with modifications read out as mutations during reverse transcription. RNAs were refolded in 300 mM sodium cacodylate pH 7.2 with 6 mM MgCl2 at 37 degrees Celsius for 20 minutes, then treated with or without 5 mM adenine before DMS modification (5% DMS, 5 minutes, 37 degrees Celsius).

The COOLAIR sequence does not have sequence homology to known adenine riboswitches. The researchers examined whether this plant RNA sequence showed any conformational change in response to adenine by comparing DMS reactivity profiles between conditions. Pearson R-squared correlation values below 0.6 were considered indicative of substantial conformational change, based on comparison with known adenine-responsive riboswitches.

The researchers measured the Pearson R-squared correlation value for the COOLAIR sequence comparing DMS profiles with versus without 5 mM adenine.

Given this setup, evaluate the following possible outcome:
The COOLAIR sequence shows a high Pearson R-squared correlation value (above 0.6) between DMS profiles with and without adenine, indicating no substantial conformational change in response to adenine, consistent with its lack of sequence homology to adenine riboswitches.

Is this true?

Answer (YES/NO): NO